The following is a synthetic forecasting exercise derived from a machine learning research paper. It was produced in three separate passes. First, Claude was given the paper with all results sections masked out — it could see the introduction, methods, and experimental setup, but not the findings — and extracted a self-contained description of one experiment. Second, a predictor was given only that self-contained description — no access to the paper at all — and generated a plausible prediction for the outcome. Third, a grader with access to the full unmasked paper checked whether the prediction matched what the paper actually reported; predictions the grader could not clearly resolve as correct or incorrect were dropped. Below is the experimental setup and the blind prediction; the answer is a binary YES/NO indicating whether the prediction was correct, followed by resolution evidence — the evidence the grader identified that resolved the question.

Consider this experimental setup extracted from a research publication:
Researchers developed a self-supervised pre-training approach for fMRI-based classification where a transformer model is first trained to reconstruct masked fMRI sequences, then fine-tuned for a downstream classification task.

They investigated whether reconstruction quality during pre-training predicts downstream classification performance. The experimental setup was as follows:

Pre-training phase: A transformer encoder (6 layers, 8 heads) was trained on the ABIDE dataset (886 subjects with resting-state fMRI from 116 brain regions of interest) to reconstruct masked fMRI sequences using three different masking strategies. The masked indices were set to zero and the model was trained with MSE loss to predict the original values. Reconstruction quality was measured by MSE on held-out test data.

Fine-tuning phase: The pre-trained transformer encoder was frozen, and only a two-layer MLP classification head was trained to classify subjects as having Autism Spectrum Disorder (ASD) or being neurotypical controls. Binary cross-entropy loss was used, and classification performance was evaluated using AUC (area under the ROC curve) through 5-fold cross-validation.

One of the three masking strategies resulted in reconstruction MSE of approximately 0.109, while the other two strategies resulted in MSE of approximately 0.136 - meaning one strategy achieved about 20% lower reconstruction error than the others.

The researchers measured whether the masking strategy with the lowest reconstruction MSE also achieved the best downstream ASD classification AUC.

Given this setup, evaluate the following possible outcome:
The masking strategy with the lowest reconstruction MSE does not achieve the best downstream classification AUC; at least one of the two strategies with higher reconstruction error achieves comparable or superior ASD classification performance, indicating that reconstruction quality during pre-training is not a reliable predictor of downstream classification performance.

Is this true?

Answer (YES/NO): YES